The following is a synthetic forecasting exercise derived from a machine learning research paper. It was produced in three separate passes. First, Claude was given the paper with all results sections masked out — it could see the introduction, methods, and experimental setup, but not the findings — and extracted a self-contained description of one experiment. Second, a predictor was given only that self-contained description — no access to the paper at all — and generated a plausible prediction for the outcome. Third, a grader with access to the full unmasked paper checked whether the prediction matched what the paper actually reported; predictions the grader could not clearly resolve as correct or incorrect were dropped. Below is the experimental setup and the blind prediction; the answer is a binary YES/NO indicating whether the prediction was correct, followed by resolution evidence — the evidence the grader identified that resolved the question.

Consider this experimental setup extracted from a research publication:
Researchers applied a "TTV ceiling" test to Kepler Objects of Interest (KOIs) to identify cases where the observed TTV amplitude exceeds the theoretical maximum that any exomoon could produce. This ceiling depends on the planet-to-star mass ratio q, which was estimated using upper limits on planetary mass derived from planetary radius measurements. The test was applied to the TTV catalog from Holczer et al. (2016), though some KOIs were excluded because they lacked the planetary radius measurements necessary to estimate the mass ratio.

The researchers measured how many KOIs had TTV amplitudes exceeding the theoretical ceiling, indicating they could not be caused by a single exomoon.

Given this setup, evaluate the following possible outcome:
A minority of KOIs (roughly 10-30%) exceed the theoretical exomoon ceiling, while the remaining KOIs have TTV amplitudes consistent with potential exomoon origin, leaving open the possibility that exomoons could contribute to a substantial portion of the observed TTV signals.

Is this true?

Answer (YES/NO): NO